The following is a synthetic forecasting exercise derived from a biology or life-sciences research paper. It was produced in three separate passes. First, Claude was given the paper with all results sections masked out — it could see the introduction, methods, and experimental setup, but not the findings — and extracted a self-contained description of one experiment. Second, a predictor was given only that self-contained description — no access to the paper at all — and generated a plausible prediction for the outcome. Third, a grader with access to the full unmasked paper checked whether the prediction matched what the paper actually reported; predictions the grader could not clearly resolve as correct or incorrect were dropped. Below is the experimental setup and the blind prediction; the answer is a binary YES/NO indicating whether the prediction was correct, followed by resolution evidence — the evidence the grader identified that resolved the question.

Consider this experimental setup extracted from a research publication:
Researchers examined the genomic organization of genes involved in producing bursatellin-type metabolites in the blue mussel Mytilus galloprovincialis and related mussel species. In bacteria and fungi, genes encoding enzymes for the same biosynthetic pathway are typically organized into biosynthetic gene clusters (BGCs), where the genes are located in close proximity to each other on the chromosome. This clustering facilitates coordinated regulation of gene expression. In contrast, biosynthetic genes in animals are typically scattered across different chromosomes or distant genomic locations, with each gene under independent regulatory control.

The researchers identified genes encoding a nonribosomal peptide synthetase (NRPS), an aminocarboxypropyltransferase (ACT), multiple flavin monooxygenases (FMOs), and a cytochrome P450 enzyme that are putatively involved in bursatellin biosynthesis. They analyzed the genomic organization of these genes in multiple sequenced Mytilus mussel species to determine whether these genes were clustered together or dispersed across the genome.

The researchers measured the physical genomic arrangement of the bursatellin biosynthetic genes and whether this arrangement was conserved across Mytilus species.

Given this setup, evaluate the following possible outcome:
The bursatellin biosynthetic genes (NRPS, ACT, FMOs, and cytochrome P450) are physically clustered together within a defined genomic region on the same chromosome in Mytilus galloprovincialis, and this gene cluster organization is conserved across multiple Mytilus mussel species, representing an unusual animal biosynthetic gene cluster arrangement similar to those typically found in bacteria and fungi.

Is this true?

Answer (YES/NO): YES